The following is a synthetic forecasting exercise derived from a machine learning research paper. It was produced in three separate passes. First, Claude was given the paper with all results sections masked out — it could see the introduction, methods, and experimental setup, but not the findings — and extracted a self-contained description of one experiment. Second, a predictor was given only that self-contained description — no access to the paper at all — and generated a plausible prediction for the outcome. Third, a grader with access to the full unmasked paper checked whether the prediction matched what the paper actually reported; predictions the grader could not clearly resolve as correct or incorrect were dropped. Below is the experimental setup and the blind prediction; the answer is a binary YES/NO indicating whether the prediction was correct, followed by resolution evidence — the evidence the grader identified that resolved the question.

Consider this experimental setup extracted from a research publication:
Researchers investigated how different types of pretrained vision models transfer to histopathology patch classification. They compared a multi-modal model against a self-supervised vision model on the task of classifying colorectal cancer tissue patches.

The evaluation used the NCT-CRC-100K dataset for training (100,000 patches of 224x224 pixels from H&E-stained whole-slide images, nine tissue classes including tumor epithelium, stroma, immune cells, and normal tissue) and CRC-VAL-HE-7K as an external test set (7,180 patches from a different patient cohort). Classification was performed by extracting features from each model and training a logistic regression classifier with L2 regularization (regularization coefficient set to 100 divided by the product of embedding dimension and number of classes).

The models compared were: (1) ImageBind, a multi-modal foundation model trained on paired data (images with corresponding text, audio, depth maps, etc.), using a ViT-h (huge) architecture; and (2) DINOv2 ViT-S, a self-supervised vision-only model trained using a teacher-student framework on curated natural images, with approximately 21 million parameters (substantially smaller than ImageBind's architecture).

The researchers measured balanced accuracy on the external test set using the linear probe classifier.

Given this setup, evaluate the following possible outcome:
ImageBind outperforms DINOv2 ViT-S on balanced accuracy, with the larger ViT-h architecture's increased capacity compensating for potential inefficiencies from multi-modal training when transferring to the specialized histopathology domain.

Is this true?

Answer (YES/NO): NO